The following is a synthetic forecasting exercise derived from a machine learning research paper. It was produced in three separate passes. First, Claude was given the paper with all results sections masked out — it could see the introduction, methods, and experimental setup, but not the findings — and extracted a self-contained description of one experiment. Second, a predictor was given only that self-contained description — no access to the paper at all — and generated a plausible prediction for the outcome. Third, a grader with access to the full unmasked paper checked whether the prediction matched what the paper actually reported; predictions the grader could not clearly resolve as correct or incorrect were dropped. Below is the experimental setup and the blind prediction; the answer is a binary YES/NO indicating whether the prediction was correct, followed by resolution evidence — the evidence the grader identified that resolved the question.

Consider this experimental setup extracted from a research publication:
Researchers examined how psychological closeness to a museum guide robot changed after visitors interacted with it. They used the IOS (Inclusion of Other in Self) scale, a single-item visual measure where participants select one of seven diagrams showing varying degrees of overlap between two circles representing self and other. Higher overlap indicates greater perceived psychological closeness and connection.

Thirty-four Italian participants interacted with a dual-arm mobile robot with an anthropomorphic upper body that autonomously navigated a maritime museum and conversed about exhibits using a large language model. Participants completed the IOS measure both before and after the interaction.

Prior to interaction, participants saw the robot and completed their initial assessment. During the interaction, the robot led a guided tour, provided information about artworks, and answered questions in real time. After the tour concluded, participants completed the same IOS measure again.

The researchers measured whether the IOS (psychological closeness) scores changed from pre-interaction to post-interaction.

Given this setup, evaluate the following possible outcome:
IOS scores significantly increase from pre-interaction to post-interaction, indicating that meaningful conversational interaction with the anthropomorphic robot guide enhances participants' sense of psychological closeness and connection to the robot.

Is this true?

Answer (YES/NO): YES